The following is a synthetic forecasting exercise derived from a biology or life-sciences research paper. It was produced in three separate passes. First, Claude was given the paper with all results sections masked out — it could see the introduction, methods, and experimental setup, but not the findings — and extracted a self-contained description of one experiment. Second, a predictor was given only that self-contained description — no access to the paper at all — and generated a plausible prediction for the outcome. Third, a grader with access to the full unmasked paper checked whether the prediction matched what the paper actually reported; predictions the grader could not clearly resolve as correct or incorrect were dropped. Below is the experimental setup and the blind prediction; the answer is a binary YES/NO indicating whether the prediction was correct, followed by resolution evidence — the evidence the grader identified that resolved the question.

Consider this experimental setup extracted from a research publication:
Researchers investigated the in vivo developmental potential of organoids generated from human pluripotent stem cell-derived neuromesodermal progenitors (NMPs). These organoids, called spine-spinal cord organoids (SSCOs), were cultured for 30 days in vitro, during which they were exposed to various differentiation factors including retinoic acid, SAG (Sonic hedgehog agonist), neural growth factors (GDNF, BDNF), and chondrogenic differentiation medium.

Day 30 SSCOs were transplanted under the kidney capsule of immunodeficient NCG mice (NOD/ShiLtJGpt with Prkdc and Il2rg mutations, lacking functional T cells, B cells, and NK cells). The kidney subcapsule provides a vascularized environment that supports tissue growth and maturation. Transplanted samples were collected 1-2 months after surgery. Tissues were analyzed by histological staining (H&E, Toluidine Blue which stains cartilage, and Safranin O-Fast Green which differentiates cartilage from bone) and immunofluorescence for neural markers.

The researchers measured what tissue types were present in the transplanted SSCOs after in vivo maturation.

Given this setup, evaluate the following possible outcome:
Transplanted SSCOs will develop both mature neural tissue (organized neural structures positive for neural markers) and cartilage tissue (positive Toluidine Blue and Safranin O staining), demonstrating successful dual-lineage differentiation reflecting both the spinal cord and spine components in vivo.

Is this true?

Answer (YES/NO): YES